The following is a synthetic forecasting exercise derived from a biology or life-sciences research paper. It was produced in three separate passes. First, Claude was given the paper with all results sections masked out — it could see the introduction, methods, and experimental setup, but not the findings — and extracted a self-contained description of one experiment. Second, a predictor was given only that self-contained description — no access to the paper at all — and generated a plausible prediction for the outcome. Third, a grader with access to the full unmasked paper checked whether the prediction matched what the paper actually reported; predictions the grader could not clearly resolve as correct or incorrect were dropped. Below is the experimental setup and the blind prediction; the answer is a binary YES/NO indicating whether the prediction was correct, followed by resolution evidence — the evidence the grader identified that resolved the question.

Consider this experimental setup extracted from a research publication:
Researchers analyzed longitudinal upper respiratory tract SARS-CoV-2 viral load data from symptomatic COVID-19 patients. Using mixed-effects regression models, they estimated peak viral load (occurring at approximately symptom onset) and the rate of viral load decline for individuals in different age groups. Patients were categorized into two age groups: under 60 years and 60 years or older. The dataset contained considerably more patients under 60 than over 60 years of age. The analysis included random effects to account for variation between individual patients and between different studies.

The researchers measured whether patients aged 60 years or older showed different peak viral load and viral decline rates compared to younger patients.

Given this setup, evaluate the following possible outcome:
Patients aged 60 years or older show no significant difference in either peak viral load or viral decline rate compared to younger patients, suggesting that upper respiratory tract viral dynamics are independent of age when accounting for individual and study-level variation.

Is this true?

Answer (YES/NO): YES